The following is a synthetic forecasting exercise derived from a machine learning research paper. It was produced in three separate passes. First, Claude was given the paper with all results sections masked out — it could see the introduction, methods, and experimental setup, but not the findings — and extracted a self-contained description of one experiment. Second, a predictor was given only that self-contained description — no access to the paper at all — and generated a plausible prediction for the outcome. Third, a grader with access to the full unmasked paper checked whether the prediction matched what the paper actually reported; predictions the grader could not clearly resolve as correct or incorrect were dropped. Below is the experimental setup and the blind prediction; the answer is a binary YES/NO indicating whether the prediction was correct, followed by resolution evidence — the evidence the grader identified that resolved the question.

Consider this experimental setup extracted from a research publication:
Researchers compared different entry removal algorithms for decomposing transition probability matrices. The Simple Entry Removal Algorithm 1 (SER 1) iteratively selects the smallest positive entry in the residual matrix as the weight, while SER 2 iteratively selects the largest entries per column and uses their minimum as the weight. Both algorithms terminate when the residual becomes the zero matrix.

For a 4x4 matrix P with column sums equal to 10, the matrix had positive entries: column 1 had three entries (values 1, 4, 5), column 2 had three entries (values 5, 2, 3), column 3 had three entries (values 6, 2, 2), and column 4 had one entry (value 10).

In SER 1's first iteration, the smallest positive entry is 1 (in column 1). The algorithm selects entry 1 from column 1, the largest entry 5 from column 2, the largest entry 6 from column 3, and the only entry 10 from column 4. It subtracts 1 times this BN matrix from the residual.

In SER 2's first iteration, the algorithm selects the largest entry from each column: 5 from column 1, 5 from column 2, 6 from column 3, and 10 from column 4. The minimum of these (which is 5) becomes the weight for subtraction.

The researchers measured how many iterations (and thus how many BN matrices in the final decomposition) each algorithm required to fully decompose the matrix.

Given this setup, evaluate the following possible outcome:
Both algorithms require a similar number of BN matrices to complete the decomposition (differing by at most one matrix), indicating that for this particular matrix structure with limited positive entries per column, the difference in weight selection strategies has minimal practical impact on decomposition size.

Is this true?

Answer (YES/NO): NO